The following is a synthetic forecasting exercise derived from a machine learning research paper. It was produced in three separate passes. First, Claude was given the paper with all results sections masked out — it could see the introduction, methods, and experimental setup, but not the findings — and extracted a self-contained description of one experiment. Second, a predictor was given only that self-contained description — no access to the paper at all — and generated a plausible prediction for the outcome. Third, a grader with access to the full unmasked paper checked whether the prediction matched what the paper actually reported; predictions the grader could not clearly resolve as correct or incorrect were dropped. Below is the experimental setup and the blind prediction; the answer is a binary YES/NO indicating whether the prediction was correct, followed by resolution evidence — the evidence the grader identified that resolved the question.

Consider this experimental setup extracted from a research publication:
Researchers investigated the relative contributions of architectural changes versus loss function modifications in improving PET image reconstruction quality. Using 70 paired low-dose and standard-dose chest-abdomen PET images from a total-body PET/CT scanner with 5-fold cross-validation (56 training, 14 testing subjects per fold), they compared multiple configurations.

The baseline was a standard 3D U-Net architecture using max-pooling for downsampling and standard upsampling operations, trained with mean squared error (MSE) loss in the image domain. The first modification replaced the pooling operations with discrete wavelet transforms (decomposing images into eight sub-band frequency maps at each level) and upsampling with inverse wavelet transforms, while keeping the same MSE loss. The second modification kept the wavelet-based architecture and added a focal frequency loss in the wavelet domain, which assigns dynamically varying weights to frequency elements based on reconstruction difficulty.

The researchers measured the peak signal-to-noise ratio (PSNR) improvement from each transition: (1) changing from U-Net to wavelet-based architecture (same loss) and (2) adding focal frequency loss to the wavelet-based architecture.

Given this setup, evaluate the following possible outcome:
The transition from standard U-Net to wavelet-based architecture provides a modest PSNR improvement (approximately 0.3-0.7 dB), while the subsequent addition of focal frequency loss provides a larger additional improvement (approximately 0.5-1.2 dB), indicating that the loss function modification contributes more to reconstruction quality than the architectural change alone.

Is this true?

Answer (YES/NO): YES